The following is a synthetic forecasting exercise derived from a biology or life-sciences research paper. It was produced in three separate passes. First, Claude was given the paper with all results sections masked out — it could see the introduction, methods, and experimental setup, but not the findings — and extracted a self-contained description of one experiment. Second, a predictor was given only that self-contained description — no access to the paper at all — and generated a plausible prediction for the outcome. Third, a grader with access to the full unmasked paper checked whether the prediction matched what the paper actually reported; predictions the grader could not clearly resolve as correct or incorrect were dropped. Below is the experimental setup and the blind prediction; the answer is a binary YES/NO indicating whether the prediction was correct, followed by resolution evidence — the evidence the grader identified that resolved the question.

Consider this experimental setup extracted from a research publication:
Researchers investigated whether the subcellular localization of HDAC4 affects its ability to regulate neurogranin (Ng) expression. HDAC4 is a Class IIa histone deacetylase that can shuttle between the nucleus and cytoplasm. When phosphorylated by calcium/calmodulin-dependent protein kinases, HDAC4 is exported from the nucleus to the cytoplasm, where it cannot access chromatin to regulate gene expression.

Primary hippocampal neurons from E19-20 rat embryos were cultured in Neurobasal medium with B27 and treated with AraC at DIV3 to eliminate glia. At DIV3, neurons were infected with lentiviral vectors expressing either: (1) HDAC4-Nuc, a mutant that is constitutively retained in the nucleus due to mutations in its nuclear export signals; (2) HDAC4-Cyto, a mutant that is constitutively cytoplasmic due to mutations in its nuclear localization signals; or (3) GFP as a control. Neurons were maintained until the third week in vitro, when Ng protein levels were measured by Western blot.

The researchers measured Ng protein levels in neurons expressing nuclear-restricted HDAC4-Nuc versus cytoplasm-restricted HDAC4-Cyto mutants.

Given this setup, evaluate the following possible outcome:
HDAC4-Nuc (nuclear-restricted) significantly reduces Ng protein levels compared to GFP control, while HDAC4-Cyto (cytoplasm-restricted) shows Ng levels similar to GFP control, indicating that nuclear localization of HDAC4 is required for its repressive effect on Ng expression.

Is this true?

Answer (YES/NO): YES